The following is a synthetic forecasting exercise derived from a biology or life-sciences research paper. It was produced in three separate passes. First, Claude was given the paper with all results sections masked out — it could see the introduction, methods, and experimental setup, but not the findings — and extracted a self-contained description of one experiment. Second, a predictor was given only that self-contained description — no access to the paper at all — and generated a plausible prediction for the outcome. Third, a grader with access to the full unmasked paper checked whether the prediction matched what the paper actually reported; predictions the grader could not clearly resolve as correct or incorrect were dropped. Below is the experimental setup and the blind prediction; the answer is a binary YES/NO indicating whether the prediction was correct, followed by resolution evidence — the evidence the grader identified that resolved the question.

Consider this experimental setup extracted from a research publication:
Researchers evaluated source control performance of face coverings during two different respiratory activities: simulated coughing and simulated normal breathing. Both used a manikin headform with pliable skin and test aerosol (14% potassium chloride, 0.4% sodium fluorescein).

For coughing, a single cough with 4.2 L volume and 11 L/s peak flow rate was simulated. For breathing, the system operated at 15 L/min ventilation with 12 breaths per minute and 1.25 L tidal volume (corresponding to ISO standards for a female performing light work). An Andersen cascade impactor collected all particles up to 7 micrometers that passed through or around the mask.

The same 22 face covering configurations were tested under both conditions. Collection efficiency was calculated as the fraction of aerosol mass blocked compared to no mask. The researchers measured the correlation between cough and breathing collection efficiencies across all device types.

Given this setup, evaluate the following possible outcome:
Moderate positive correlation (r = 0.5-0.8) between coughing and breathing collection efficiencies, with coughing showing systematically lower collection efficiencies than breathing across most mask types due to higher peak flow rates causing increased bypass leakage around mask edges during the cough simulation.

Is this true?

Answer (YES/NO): NO